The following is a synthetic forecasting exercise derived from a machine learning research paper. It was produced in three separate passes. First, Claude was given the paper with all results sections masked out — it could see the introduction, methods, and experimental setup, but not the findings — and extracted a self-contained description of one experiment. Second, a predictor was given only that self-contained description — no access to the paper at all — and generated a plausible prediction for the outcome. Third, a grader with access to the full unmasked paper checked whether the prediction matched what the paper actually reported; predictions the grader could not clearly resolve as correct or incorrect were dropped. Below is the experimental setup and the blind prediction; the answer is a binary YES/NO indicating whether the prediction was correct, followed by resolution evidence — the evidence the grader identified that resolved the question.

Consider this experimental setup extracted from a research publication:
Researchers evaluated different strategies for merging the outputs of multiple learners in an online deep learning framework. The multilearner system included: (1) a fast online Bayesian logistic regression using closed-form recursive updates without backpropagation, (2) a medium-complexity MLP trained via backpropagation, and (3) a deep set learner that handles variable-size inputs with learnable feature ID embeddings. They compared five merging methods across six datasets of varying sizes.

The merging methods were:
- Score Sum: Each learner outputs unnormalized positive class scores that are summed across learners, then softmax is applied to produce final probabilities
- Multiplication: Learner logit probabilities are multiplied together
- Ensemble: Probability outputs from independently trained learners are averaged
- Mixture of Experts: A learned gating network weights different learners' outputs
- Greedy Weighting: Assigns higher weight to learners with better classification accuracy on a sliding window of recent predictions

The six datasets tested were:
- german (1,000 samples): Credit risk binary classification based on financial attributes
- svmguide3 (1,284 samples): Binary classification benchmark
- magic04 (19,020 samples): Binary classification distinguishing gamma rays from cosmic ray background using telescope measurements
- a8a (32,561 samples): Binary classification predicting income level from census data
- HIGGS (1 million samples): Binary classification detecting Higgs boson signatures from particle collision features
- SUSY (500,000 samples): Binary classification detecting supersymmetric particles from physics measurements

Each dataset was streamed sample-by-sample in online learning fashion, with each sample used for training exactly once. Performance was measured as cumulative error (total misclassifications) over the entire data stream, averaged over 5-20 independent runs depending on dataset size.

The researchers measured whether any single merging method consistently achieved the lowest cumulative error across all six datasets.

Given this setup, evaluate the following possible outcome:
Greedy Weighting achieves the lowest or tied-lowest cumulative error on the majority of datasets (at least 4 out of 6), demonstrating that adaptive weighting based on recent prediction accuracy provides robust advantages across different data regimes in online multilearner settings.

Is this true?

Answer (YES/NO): NO